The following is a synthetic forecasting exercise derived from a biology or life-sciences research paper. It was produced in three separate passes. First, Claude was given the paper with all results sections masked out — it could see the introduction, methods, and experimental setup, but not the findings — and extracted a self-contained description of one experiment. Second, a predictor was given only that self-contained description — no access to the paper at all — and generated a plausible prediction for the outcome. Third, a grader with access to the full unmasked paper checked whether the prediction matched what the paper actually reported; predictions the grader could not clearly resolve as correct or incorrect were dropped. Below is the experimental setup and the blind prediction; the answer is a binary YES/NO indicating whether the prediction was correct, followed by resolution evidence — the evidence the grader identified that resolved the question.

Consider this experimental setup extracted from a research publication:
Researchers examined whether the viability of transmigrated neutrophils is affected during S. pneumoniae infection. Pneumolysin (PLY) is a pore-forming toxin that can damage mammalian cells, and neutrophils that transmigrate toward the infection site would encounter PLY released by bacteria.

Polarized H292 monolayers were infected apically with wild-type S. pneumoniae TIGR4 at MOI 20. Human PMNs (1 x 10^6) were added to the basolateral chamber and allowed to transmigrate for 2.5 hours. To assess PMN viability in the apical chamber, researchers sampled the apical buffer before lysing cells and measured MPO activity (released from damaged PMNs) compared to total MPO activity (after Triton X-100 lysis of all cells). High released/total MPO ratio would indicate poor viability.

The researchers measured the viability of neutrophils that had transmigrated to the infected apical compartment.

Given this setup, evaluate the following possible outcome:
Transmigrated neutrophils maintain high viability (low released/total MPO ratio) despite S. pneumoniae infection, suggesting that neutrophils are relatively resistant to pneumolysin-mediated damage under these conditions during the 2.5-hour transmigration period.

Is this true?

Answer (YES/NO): YES